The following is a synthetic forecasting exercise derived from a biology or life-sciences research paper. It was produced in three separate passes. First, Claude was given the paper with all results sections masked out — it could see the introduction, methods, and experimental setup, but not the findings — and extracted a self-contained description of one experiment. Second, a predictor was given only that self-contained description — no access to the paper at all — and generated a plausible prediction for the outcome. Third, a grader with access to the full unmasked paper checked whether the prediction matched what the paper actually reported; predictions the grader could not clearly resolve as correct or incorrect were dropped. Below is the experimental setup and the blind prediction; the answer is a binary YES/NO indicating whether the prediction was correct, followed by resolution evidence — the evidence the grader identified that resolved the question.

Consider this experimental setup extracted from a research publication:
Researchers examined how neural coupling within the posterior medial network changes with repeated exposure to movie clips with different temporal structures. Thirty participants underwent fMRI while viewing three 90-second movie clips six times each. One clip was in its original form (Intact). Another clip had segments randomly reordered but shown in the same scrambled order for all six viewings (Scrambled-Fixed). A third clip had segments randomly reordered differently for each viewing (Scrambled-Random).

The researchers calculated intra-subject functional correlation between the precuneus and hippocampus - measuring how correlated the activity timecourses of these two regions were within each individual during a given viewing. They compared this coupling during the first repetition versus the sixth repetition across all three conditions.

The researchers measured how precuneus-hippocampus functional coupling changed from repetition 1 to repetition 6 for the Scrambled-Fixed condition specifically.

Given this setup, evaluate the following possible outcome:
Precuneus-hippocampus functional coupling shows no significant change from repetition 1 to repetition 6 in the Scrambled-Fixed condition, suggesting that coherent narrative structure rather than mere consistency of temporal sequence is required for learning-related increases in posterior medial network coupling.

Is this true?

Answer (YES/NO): NO